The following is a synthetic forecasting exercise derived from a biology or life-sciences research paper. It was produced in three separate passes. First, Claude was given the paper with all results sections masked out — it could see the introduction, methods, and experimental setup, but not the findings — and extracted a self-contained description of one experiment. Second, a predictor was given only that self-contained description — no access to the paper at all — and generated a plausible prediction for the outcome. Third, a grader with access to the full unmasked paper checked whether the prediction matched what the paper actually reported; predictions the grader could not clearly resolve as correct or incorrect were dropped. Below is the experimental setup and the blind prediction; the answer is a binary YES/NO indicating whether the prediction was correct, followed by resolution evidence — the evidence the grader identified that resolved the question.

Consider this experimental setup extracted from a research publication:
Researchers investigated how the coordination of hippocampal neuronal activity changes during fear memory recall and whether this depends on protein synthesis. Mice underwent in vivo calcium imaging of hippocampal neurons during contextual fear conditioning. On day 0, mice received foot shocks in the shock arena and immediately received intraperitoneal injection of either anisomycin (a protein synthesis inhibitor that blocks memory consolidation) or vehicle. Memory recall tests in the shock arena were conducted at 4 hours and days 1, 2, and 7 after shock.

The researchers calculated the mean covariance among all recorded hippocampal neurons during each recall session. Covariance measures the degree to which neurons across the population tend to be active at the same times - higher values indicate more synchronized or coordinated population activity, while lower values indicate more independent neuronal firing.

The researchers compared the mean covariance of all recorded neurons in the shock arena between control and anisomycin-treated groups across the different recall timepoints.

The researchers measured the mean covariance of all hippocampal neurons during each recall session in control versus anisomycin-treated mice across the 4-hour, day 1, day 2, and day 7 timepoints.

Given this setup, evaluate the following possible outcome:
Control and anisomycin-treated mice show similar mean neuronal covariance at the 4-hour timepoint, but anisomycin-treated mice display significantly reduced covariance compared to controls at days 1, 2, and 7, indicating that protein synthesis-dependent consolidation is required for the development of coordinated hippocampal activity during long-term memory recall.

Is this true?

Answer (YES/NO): NO